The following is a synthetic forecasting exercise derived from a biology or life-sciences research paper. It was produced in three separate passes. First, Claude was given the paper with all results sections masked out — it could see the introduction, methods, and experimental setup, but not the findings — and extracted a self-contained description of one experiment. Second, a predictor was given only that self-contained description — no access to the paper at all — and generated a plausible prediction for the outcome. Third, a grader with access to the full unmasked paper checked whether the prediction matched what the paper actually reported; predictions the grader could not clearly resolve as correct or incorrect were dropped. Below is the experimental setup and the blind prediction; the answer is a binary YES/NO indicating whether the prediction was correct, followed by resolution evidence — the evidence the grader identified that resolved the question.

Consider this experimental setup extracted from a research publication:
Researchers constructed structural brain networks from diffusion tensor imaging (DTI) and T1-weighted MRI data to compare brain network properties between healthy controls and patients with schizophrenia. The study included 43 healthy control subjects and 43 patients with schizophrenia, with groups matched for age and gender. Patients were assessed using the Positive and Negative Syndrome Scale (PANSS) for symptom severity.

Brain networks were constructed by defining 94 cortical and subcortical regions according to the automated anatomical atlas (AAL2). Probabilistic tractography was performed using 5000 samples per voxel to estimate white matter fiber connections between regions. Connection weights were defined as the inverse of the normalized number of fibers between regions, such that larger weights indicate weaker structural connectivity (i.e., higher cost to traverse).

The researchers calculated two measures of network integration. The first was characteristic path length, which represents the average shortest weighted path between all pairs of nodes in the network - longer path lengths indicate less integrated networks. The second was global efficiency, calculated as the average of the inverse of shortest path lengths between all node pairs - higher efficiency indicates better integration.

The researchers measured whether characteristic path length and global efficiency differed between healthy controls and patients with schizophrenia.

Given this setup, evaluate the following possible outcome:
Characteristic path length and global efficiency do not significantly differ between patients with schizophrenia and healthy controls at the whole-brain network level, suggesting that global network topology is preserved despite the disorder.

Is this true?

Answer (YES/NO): YES